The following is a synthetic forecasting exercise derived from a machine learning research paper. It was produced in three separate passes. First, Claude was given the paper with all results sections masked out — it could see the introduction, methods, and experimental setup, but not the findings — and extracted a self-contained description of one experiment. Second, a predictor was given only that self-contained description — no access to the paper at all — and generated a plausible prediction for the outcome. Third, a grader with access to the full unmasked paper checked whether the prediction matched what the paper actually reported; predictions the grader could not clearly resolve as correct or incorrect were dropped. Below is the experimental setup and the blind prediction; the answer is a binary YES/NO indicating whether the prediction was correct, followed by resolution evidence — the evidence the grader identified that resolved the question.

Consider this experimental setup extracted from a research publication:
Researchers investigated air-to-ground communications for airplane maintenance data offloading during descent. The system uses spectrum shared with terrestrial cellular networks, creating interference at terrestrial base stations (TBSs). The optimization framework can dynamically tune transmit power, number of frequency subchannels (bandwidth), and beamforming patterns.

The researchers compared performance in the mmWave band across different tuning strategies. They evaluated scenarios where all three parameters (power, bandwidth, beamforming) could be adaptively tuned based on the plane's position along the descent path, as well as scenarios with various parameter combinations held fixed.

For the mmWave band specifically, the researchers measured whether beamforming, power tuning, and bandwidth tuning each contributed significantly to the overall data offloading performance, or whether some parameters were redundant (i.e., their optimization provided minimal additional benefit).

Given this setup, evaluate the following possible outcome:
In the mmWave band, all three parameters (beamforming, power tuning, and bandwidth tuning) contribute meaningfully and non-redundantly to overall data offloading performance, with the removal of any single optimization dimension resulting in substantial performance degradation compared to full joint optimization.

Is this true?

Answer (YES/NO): YES